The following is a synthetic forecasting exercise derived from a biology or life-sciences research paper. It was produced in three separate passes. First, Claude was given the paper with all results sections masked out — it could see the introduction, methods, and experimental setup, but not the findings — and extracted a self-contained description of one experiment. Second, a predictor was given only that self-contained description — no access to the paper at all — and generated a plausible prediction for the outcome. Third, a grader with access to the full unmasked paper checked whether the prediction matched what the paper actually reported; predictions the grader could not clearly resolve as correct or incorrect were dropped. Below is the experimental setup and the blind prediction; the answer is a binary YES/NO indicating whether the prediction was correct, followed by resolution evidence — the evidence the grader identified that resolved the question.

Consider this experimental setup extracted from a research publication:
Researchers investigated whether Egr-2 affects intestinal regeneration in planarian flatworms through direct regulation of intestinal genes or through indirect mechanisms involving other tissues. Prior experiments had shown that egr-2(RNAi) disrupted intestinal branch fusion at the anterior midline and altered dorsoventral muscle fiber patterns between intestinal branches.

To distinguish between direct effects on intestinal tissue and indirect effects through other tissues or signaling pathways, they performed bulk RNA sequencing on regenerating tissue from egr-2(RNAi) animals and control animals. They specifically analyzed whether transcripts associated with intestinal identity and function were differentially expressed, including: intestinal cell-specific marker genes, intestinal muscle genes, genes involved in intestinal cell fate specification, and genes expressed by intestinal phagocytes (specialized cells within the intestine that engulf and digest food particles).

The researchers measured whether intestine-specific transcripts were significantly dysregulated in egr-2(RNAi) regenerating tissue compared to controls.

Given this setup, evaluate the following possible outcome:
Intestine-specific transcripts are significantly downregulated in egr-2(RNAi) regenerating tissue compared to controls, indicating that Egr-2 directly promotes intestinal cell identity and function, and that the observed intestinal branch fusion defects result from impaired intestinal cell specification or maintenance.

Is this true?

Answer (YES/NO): NO